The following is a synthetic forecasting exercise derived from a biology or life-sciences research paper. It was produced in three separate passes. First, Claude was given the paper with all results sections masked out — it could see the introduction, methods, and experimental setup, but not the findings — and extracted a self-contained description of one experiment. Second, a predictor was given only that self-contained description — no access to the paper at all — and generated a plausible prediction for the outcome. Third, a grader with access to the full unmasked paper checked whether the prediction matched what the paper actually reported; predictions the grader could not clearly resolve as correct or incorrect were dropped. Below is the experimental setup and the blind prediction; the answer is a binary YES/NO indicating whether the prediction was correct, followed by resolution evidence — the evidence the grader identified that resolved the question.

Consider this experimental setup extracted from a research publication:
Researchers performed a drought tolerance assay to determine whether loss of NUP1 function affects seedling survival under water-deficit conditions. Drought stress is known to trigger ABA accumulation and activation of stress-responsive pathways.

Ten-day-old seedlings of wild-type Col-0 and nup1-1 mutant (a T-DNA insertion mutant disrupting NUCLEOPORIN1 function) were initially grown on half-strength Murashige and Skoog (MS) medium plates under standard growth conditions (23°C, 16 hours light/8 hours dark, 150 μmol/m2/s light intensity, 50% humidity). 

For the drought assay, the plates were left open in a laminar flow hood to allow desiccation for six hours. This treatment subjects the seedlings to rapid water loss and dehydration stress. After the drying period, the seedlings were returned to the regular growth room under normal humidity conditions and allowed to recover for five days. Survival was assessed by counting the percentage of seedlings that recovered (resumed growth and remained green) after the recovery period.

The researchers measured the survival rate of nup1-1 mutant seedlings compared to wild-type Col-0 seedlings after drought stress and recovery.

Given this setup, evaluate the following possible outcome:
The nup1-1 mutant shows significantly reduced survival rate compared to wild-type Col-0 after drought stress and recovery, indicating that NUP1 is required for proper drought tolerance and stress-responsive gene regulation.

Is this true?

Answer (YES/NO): NO